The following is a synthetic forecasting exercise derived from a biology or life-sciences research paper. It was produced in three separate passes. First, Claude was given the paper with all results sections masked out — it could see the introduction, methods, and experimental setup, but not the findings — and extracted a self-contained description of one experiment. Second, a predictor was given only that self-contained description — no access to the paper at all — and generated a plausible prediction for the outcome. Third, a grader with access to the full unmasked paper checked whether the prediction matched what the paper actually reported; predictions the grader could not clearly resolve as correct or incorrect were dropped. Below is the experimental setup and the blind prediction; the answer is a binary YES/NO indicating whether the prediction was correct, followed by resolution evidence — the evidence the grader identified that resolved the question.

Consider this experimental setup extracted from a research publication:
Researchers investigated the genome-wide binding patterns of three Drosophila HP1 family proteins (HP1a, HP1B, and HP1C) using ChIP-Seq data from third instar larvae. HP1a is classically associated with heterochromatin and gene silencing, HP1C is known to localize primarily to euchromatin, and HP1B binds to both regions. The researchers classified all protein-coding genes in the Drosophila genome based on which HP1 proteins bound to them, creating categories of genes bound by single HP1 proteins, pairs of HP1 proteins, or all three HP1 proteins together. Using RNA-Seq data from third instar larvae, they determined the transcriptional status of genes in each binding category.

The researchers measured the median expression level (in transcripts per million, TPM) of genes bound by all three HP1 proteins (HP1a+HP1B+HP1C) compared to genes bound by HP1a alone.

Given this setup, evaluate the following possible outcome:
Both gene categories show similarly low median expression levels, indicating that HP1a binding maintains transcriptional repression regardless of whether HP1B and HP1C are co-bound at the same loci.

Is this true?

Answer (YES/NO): NO